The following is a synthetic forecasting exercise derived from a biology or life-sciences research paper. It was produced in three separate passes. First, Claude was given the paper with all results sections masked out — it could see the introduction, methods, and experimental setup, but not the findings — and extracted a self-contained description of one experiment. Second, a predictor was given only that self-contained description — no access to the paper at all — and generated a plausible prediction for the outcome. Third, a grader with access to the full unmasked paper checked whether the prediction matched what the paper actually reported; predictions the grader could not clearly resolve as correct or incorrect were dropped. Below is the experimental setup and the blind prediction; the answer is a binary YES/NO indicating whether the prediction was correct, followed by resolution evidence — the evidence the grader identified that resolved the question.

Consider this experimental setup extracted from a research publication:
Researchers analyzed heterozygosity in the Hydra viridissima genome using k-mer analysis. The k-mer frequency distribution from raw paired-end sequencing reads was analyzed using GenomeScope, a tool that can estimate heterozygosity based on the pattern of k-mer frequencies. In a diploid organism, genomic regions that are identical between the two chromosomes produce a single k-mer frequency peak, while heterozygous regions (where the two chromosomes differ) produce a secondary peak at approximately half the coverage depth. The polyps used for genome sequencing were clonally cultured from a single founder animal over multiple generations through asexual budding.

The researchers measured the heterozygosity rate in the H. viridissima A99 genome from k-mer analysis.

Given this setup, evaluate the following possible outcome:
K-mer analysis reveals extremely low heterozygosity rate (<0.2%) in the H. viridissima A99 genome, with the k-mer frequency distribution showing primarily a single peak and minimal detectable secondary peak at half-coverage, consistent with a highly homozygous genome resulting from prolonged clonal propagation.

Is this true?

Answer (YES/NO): NO